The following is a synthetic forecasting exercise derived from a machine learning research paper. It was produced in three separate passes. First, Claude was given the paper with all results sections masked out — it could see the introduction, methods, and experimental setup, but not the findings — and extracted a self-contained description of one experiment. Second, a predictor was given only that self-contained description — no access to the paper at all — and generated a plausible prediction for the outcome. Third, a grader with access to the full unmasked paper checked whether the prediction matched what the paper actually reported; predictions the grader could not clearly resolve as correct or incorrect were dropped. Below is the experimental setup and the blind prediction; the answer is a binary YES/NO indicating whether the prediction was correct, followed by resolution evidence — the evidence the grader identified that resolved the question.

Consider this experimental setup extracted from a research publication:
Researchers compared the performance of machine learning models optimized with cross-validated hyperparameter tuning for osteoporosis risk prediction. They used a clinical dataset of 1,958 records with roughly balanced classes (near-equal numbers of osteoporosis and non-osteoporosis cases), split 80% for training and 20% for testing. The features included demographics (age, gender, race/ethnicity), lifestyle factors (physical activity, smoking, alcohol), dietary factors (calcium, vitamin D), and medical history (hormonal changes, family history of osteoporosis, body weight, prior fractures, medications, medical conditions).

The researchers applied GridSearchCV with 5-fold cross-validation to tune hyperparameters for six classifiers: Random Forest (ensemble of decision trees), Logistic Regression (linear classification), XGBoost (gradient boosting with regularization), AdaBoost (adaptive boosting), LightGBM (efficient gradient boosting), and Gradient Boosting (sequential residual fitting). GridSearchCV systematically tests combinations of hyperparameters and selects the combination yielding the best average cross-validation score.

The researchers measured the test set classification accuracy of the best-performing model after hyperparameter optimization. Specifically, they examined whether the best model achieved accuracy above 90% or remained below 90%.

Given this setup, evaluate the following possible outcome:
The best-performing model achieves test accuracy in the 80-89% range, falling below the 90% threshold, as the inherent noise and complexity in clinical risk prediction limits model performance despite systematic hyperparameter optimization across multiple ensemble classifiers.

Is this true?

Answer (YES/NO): NO